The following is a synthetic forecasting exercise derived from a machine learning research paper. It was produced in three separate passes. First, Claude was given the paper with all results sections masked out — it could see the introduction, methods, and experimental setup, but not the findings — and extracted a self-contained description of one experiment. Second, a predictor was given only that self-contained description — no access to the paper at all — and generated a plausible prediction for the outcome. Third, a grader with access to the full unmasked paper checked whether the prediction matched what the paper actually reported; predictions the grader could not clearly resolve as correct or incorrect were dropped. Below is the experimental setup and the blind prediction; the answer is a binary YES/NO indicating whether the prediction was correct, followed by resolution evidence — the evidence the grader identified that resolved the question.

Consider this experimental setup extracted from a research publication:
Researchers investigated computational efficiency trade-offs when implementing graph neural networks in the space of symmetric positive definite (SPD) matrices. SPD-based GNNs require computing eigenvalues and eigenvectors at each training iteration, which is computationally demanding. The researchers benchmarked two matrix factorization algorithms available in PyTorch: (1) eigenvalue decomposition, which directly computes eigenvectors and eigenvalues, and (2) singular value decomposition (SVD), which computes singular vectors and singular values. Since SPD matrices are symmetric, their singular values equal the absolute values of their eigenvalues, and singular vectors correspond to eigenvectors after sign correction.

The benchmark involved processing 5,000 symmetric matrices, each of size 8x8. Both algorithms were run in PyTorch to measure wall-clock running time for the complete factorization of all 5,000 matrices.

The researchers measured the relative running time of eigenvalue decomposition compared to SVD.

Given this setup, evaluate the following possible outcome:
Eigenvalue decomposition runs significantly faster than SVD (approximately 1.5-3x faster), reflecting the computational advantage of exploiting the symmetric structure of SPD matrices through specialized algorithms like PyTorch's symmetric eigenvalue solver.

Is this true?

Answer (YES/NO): NO